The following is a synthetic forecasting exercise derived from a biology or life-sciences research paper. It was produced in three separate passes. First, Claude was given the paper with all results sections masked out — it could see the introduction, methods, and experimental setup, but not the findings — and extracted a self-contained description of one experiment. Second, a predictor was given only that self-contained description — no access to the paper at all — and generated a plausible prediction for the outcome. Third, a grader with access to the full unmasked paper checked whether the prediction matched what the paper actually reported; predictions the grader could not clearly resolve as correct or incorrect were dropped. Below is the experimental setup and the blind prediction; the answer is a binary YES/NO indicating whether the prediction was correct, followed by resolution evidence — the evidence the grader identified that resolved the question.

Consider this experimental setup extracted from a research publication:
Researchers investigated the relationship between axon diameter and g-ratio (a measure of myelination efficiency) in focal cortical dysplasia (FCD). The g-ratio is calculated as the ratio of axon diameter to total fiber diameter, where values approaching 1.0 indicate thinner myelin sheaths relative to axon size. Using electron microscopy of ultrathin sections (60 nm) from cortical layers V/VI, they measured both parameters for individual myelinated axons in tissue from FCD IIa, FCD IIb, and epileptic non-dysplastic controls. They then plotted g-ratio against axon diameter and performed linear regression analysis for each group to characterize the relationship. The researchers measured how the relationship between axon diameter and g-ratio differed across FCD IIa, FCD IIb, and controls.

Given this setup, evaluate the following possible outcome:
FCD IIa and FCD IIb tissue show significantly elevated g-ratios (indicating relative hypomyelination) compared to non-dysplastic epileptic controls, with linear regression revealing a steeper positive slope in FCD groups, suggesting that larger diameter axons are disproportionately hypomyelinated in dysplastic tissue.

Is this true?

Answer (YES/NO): NO